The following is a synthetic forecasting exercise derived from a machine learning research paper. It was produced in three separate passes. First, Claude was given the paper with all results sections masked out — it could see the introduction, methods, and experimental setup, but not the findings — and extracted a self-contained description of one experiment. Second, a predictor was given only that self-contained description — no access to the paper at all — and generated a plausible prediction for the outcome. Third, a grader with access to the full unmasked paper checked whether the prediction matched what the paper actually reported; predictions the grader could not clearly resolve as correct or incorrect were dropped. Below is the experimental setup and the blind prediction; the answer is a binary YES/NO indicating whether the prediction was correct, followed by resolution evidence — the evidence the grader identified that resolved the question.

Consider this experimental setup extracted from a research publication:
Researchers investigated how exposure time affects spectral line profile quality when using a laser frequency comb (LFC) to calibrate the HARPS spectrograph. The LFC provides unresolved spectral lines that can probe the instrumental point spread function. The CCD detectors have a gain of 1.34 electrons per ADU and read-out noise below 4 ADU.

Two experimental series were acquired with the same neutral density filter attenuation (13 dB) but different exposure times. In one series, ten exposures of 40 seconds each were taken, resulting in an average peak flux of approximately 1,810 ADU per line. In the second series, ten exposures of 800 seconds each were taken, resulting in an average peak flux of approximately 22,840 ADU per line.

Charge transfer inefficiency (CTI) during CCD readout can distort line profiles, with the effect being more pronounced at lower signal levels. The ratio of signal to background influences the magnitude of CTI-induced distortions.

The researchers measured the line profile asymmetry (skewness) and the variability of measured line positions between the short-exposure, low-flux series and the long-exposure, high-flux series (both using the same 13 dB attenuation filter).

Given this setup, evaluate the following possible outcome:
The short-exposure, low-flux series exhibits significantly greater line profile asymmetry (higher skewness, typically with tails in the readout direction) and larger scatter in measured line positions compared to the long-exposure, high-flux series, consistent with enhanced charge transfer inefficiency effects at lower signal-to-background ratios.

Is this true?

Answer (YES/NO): YES